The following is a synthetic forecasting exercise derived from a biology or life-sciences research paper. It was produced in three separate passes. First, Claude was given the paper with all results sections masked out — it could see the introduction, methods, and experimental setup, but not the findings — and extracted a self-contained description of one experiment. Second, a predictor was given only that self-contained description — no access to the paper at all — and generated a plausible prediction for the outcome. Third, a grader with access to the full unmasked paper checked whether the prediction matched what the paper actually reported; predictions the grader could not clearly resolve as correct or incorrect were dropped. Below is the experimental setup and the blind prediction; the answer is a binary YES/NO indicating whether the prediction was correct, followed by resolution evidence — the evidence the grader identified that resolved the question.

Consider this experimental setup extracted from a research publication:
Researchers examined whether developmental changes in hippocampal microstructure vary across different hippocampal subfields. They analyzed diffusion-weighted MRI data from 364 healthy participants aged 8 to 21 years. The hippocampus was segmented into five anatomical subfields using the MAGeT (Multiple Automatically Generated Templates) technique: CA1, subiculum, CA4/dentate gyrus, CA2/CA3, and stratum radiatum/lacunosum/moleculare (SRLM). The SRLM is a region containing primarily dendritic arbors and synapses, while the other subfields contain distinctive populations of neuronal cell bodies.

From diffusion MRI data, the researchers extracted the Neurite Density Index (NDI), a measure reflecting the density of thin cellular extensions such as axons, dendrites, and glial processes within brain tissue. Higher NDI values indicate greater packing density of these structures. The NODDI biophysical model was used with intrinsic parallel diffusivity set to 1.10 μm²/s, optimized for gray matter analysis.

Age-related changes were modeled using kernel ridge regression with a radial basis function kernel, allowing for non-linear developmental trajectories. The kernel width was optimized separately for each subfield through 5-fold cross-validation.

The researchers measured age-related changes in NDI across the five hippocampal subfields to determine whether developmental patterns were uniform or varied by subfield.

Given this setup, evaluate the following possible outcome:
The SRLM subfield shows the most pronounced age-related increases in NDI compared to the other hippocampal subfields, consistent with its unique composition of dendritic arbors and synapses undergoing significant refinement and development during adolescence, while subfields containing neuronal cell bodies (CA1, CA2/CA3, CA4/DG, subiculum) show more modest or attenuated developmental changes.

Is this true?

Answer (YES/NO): NO